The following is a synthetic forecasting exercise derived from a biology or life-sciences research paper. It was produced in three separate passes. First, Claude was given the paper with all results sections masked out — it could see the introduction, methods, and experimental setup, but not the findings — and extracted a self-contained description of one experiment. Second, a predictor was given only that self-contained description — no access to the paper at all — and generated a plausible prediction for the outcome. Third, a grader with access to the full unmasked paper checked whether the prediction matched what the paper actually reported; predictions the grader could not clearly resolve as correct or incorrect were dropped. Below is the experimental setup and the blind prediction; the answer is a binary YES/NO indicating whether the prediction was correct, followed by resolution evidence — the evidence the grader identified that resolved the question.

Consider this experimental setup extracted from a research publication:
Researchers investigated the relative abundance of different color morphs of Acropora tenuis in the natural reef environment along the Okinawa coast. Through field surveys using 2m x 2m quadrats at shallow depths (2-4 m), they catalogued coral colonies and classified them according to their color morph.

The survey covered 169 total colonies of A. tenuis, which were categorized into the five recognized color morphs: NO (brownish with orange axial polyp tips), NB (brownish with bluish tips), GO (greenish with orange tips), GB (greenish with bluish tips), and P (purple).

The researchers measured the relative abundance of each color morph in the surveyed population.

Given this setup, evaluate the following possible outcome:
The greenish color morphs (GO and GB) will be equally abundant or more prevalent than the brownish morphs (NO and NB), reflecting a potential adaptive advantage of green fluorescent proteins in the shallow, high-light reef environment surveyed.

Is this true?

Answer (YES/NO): NO